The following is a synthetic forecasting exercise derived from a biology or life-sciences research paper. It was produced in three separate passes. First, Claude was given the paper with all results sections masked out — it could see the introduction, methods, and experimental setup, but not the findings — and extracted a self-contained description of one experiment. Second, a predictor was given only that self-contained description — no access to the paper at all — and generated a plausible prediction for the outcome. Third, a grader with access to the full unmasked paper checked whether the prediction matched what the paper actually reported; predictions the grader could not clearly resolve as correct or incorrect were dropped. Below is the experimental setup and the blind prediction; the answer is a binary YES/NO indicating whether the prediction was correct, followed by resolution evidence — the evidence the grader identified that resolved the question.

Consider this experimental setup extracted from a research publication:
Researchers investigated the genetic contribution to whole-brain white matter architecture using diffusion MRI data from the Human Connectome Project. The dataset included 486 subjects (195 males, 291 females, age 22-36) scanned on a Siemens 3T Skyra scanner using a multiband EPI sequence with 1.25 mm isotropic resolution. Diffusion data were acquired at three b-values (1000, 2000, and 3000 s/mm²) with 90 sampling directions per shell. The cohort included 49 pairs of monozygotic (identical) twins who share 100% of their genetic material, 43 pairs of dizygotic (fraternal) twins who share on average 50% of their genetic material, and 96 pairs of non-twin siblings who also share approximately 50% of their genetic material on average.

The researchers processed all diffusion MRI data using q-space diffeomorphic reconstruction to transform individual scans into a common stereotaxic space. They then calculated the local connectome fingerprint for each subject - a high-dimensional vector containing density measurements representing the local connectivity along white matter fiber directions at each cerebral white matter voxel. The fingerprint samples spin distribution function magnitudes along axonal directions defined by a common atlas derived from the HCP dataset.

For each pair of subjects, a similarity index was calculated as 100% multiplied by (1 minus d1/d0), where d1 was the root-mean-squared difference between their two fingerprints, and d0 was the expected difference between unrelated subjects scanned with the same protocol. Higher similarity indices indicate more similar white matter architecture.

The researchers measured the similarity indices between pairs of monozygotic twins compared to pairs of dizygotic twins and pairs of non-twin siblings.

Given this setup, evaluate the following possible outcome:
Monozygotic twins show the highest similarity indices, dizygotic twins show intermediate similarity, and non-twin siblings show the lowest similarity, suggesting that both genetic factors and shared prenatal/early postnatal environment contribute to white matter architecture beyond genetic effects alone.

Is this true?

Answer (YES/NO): NO